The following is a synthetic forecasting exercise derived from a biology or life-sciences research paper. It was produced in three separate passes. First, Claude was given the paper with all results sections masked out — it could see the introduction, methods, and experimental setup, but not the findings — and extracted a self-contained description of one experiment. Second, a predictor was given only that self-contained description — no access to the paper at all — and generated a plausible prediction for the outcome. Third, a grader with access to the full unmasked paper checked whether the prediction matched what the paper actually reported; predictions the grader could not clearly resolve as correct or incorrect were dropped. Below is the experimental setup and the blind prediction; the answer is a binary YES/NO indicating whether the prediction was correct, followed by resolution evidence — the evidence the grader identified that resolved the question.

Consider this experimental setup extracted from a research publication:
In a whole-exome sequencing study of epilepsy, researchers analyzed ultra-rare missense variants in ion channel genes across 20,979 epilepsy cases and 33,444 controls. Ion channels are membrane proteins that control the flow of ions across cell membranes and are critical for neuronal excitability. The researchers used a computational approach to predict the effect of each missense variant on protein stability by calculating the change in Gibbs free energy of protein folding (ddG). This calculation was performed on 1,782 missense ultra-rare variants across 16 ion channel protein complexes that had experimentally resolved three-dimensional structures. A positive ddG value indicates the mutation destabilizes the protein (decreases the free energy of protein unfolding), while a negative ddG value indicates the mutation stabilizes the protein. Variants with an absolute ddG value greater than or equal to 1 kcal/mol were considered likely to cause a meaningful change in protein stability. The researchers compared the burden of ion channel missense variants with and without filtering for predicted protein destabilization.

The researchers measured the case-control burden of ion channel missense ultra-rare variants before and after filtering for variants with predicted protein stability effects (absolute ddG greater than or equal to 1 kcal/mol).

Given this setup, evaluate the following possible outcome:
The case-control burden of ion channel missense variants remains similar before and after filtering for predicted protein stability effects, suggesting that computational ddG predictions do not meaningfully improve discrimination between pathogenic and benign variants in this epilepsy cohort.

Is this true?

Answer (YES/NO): NO